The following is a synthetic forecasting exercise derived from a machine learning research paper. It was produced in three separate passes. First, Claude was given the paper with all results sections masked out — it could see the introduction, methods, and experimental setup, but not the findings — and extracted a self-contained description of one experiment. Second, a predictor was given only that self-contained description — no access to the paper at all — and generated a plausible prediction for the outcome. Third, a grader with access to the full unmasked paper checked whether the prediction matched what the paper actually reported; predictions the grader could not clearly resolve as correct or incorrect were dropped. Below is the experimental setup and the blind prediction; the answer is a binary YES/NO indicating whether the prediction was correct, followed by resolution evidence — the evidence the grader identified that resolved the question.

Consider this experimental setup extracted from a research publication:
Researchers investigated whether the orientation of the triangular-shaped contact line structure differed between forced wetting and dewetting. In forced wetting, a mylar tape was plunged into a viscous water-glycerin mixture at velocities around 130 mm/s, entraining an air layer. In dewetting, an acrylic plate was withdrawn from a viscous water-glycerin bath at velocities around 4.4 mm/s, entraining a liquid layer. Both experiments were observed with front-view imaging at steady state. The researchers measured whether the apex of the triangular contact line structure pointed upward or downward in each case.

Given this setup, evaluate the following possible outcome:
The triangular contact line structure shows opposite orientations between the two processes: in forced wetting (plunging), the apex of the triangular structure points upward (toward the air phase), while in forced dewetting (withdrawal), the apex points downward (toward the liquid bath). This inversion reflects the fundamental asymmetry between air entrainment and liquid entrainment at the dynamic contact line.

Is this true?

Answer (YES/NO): NO